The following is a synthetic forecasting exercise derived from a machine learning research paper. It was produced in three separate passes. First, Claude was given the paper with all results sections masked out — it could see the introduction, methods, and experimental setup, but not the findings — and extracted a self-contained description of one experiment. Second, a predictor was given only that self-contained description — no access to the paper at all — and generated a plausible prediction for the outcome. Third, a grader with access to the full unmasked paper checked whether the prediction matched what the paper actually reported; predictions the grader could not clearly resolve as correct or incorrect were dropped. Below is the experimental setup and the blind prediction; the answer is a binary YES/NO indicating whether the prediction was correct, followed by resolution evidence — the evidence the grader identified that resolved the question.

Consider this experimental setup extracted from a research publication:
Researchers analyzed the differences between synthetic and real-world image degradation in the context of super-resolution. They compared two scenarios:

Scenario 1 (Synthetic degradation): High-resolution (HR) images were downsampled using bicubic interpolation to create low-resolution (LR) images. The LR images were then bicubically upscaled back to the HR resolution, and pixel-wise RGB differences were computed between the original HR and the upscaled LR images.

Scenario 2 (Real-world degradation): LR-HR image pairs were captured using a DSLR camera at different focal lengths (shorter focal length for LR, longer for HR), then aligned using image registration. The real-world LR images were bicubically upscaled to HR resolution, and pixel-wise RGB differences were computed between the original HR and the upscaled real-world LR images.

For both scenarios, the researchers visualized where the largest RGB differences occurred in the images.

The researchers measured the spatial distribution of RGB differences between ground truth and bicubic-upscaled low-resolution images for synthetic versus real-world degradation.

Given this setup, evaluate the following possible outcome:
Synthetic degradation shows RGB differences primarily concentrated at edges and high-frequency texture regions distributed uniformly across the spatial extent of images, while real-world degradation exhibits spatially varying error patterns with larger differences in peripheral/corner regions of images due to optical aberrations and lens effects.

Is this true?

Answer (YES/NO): NO